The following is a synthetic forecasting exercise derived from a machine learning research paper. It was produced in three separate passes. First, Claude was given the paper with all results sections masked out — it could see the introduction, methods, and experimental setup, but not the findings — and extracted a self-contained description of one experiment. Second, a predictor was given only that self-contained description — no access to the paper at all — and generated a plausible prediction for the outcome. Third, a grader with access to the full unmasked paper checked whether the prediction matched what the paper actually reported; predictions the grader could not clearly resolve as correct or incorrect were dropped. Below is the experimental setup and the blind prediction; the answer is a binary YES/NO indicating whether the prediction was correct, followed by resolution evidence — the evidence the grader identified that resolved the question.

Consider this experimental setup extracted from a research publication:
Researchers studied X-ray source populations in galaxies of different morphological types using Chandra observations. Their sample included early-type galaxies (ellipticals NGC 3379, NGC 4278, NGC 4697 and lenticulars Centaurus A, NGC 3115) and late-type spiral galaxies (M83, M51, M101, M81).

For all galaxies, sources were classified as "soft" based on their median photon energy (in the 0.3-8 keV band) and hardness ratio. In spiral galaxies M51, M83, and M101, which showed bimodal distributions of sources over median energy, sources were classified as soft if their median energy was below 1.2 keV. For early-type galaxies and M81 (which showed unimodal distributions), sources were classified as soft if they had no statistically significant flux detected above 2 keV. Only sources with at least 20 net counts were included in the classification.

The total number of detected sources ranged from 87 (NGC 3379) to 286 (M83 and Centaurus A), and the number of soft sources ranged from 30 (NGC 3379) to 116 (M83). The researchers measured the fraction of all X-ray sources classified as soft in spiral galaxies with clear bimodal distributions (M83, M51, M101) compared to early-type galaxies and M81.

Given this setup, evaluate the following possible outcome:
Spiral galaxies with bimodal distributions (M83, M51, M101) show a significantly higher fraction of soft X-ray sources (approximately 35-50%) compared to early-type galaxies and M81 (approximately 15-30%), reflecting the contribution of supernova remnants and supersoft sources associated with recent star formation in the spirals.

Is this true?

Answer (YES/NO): NO